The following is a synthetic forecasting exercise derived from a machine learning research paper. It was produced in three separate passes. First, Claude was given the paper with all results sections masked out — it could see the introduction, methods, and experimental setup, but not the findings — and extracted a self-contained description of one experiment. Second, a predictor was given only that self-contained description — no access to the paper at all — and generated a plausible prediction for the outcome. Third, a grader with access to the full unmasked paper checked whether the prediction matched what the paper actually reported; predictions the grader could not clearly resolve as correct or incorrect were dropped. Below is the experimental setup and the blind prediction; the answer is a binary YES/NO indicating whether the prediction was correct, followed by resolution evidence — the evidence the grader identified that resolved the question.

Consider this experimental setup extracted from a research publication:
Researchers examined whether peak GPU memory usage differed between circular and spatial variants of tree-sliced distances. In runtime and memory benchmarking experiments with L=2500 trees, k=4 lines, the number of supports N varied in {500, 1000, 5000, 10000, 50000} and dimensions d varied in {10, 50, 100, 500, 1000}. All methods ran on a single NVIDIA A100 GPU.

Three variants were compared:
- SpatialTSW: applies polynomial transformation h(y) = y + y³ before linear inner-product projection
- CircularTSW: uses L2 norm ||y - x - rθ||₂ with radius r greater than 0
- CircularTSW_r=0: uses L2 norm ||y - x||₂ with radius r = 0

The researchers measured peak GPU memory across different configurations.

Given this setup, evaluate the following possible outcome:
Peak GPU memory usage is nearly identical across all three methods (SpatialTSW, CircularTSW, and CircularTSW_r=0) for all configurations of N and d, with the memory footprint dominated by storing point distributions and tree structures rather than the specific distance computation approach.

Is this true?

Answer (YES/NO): NO